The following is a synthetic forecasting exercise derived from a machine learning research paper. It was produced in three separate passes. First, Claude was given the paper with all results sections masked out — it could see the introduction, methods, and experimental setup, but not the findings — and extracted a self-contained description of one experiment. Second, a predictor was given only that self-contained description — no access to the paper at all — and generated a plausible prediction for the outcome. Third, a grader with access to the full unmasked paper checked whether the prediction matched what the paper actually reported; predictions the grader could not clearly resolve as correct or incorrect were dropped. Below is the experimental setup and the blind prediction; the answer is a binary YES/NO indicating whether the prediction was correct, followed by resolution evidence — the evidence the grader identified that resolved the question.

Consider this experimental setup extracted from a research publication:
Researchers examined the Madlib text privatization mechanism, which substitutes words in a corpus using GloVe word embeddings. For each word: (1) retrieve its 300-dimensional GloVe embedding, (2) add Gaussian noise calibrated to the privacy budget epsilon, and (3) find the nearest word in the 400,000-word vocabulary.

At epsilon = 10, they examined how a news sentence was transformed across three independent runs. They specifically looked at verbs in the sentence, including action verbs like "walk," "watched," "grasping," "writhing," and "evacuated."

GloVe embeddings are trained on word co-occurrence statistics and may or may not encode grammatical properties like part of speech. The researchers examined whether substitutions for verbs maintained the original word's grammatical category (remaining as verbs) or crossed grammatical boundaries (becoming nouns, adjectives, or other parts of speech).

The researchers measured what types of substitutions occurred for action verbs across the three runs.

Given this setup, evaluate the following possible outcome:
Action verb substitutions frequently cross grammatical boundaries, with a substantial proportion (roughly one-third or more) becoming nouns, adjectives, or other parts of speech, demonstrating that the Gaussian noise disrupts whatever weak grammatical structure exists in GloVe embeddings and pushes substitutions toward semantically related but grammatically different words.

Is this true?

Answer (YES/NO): YES